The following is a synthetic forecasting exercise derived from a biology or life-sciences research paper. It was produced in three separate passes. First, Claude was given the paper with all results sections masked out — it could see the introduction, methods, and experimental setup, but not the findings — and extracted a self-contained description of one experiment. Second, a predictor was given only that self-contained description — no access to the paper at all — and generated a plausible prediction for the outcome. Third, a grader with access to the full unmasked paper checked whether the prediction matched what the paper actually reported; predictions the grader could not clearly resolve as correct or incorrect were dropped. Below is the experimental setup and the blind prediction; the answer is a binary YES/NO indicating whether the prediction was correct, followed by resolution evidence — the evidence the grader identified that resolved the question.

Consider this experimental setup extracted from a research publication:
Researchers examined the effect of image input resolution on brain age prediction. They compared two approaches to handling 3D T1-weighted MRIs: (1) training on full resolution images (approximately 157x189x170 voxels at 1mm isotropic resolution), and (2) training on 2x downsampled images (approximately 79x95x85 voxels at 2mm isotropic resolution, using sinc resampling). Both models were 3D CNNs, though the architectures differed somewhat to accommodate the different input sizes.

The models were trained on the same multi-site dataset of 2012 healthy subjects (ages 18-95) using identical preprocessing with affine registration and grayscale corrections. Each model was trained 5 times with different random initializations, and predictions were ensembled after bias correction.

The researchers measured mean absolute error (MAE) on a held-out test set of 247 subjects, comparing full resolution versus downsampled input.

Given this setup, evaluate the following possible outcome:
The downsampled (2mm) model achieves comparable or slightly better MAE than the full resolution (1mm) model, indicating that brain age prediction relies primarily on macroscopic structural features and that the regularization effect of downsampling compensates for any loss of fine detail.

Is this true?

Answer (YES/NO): NO